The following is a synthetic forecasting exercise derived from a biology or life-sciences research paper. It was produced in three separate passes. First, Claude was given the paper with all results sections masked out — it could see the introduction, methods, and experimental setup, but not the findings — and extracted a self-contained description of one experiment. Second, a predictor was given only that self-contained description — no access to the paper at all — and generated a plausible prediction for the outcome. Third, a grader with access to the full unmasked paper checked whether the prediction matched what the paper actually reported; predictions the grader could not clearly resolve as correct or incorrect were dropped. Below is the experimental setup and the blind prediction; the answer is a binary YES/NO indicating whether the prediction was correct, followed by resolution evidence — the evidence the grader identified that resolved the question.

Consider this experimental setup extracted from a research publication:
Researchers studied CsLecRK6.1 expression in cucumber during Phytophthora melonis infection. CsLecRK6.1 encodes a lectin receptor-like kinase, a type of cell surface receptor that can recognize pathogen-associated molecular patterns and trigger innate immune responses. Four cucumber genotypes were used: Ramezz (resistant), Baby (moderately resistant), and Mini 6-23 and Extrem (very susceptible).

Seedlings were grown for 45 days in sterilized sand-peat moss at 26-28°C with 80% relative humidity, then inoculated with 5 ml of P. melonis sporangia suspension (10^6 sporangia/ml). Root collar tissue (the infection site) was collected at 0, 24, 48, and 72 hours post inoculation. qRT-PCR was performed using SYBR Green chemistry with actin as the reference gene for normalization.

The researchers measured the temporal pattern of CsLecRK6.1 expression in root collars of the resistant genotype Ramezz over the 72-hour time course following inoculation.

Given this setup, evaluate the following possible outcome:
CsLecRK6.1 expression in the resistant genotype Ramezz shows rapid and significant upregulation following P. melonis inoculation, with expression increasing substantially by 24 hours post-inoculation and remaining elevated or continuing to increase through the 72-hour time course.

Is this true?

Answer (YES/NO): YES